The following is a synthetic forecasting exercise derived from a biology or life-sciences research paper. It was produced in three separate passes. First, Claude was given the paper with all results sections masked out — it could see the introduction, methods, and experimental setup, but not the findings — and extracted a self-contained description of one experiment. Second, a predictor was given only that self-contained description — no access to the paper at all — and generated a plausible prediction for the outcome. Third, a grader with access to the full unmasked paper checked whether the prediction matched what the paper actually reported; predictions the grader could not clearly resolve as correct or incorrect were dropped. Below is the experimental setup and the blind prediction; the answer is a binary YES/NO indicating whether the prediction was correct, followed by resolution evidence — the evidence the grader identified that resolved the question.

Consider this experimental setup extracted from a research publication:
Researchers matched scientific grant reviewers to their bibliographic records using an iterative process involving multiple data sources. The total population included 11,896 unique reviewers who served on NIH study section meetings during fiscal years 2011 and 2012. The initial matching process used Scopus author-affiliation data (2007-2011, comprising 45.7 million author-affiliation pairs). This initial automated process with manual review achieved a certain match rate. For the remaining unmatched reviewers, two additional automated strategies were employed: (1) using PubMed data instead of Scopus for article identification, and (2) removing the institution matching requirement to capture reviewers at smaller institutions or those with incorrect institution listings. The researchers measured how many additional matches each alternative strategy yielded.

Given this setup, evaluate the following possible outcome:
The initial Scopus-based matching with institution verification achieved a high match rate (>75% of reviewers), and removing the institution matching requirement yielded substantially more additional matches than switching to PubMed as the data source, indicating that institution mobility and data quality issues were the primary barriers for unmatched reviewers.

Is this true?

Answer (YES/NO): YES